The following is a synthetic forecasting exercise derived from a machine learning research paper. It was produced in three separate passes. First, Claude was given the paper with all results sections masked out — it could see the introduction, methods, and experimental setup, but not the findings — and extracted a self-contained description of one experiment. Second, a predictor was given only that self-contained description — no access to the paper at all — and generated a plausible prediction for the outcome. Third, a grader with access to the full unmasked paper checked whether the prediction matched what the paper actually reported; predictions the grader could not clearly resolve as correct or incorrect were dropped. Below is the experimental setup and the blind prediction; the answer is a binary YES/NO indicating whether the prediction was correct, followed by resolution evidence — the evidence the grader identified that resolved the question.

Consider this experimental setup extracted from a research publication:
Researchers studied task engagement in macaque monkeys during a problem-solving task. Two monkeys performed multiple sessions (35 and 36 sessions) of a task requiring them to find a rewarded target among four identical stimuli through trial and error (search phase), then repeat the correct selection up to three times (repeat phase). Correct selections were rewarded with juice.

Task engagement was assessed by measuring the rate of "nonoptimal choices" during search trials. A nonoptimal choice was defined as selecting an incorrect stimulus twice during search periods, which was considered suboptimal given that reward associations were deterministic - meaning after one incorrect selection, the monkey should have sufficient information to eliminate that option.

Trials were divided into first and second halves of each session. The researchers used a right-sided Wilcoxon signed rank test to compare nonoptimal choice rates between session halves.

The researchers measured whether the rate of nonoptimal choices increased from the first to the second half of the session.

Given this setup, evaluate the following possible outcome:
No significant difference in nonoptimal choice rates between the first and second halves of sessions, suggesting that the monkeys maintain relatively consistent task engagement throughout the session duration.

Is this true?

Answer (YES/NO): YES